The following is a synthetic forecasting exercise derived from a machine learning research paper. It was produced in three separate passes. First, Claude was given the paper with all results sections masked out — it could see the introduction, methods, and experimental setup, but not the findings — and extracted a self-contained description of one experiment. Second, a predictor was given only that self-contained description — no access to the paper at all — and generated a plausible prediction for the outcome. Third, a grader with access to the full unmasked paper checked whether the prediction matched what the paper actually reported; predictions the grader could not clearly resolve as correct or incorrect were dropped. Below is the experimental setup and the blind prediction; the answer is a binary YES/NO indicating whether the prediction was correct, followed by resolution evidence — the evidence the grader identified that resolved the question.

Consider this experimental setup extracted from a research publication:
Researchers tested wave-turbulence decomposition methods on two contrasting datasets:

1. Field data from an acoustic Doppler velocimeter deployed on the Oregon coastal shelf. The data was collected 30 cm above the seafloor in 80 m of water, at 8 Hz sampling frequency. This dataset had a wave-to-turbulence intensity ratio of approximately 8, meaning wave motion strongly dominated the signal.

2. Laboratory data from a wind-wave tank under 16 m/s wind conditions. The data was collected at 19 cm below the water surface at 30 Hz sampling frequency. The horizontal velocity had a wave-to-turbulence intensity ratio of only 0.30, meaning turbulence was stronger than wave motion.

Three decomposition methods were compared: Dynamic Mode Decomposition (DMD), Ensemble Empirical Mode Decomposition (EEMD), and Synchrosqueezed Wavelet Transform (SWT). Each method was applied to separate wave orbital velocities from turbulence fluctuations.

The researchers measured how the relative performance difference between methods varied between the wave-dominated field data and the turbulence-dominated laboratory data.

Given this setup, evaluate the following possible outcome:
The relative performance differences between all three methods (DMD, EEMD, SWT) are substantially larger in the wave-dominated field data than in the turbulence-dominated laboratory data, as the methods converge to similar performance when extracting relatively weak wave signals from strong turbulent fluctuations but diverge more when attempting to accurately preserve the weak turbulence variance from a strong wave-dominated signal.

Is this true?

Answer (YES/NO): NO